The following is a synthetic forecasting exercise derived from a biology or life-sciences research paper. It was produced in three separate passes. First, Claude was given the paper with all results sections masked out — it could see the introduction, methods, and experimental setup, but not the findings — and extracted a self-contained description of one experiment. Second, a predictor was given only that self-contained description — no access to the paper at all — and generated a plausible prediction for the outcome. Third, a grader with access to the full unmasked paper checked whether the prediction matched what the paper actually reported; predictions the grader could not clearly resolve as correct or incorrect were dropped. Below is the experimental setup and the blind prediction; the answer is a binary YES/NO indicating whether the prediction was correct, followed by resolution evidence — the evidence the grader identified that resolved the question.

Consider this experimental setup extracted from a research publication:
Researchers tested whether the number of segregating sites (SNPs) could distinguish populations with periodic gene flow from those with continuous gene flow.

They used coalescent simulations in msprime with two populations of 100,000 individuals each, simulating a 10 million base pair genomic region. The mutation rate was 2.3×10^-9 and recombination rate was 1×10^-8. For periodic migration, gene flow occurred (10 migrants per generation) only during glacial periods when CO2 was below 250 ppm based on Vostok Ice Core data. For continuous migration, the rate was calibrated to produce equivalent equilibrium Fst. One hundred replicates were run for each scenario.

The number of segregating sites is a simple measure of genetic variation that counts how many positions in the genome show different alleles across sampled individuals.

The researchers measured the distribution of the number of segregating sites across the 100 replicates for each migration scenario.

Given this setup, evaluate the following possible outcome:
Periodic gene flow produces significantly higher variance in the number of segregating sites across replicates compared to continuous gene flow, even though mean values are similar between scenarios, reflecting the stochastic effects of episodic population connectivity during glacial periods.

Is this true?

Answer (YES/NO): NO